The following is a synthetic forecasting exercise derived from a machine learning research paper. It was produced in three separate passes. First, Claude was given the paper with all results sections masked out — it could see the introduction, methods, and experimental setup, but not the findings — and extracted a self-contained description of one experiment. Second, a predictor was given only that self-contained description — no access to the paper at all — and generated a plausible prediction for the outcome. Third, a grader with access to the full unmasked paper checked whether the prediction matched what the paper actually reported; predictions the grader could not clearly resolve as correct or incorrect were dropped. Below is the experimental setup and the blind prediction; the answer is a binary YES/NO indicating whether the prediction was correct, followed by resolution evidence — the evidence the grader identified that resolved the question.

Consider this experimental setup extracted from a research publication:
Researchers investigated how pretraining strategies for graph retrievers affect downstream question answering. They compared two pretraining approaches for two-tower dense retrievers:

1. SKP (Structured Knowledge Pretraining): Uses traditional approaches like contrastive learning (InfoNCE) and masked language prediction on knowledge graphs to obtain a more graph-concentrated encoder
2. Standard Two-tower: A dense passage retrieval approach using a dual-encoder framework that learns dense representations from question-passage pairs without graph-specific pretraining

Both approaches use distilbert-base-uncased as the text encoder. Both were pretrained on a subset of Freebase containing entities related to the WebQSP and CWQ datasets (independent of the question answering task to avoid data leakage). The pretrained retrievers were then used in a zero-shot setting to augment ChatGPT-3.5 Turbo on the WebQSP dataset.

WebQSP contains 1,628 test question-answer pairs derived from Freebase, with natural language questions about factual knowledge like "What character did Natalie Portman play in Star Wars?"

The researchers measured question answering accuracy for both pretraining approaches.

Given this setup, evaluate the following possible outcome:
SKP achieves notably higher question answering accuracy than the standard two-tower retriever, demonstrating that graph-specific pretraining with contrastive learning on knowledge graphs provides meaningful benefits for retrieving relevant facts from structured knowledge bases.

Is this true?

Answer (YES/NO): YES